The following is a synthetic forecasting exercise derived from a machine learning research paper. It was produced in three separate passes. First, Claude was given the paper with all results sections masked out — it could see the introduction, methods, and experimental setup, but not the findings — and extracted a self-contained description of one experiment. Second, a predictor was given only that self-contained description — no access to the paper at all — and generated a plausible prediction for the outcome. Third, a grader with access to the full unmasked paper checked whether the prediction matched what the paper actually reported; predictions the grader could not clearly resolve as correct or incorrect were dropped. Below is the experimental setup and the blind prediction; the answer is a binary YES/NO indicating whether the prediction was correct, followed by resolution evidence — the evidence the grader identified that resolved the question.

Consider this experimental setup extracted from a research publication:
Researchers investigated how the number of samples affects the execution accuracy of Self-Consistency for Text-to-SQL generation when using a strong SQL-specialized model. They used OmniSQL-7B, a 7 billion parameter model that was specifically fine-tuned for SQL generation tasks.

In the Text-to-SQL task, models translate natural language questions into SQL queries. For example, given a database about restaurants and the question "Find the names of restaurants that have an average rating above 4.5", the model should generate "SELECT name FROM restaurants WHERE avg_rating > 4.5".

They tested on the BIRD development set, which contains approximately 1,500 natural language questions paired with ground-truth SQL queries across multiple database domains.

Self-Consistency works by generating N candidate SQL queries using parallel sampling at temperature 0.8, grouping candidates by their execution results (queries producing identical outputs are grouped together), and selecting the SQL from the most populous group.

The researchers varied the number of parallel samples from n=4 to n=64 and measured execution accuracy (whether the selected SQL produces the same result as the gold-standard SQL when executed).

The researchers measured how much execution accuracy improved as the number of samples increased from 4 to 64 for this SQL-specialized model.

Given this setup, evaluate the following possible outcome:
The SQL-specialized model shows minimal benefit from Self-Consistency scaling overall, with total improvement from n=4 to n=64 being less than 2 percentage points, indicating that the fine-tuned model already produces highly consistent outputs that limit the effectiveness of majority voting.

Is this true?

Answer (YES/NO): YES